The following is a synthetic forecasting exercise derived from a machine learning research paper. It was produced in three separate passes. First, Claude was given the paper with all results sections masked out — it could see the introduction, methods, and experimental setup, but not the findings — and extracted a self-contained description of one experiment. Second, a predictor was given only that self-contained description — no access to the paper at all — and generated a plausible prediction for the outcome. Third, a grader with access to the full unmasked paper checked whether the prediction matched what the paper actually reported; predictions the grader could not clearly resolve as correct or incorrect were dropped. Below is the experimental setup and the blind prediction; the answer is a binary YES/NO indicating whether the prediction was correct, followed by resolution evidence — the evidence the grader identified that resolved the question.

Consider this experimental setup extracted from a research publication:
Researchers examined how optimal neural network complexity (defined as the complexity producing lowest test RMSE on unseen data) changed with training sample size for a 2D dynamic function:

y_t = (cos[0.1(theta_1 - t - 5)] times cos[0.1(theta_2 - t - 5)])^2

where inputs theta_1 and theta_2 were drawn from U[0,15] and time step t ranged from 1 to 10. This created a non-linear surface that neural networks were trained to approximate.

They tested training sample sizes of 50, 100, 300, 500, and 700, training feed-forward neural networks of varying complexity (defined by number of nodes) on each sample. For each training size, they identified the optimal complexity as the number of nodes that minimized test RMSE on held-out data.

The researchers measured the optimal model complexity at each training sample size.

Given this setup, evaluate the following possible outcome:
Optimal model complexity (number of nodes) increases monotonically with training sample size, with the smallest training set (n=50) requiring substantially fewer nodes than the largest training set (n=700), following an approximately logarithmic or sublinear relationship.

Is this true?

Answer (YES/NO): NO